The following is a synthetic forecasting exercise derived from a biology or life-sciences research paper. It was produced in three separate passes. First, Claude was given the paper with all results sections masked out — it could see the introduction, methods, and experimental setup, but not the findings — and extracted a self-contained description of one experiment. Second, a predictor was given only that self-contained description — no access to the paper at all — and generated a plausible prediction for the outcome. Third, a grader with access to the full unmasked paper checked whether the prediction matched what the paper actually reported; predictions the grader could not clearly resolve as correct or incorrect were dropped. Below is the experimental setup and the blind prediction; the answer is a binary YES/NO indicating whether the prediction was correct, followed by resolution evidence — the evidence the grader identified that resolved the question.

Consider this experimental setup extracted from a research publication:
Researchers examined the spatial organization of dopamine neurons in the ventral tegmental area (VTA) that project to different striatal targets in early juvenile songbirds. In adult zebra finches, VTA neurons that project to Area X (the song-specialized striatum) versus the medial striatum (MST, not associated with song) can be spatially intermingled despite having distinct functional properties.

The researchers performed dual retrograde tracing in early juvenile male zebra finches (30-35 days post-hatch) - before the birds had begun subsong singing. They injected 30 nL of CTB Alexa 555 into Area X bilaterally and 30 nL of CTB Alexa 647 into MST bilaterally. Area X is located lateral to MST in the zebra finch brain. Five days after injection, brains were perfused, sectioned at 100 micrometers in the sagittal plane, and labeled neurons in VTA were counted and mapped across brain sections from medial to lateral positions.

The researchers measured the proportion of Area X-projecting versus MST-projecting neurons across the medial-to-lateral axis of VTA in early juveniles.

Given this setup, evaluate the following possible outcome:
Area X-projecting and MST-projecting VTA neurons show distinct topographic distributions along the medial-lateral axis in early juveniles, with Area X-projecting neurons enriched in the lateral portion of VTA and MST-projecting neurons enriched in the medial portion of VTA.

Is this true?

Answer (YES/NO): NO